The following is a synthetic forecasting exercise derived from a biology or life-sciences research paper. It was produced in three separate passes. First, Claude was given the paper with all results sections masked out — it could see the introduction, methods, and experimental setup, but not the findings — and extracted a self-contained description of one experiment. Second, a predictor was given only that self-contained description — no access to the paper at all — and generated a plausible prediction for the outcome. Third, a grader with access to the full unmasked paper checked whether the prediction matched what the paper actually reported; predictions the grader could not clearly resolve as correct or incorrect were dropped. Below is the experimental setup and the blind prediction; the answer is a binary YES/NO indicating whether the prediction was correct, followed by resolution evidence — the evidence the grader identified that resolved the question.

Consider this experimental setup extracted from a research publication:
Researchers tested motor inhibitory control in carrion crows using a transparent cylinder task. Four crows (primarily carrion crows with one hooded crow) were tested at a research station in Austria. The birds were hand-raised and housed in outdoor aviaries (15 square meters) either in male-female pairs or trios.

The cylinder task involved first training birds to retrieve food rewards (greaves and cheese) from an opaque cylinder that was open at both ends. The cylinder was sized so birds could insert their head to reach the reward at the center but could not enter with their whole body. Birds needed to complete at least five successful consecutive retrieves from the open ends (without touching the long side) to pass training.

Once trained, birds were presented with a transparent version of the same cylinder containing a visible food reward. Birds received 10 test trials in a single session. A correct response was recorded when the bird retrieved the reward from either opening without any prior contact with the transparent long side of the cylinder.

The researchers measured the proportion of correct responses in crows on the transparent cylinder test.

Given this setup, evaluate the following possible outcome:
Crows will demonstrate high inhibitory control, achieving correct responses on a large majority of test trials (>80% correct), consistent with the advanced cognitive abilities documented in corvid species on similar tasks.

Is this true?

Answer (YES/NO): NO